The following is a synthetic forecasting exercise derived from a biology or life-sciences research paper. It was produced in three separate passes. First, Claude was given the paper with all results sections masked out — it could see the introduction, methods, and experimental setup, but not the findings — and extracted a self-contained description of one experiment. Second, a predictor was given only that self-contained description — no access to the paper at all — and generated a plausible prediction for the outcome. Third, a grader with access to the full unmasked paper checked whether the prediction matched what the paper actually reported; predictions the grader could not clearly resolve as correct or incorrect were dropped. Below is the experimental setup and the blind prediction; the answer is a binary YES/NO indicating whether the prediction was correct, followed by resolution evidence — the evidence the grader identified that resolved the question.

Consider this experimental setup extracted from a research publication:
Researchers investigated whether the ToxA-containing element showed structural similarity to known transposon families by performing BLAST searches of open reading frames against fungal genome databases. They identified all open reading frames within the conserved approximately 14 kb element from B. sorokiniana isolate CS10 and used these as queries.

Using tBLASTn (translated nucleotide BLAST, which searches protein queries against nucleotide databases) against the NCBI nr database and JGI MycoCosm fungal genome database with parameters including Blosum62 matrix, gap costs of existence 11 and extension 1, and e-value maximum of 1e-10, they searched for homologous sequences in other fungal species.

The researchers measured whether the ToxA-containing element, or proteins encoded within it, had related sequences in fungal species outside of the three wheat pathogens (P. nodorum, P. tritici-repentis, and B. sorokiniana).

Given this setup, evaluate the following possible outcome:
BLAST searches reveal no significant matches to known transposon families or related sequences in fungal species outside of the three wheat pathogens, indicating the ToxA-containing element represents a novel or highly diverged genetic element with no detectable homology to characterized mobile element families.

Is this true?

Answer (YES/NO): NO